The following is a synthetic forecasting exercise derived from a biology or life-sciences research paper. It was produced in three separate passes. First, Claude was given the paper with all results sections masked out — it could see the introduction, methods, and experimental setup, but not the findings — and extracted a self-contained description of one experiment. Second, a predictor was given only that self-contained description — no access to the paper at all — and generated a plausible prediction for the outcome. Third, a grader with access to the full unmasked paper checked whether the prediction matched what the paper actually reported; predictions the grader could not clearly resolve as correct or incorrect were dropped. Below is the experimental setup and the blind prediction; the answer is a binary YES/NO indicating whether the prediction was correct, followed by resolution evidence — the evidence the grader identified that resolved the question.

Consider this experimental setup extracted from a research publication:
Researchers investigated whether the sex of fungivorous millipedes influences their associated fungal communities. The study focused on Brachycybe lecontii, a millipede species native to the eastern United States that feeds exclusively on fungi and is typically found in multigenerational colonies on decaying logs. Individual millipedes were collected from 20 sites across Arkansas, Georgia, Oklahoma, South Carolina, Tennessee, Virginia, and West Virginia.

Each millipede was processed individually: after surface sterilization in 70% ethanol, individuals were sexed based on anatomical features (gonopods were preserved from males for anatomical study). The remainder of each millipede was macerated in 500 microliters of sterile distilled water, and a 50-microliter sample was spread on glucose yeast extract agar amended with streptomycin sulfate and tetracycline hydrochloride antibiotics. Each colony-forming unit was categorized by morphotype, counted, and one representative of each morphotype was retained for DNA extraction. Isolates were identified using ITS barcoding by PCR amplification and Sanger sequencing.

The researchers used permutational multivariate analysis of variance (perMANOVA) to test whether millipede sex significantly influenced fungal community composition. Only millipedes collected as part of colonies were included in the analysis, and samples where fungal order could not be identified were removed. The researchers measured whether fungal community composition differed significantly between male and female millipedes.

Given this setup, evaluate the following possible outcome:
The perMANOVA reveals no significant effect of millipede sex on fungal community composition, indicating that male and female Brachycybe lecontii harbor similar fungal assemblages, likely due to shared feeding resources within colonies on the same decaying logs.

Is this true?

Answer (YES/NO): YES